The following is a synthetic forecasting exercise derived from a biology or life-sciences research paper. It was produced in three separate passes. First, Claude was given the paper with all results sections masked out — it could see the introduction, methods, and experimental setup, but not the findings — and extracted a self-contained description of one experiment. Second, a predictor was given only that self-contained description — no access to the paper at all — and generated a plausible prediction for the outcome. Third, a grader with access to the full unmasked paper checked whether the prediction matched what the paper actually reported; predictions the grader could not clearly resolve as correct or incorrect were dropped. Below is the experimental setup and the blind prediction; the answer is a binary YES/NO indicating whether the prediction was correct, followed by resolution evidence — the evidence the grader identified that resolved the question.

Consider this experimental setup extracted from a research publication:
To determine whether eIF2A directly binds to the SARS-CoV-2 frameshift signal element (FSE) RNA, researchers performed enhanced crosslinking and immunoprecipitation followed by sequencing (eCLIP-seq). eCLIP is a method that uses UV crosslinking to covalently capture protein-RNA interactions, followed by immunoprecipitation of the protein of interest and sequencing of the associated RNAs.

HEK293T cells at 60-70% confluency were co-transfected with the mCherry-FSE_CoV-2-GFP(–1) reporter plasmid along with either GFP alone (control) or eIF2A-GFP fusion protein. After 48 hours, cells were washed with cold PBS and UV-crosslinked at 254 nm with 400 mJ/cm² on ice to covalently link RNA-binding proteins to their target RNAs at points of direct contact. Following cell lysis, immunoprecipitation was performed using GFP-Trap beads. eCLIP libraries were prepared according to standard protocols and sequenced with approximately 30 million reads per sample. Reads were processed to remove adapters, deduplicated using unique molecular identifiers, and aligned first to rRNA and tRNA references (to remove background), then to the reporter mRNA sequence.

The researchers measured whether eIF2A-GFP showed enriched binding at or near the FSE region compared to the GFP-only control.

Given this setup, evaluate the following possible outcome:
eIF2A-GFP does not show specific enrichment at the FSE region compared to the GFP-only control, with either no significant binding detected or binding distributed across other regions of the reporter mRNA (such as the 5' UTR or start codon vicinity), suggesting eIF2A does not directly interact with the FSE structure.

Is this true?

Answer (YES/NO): NO